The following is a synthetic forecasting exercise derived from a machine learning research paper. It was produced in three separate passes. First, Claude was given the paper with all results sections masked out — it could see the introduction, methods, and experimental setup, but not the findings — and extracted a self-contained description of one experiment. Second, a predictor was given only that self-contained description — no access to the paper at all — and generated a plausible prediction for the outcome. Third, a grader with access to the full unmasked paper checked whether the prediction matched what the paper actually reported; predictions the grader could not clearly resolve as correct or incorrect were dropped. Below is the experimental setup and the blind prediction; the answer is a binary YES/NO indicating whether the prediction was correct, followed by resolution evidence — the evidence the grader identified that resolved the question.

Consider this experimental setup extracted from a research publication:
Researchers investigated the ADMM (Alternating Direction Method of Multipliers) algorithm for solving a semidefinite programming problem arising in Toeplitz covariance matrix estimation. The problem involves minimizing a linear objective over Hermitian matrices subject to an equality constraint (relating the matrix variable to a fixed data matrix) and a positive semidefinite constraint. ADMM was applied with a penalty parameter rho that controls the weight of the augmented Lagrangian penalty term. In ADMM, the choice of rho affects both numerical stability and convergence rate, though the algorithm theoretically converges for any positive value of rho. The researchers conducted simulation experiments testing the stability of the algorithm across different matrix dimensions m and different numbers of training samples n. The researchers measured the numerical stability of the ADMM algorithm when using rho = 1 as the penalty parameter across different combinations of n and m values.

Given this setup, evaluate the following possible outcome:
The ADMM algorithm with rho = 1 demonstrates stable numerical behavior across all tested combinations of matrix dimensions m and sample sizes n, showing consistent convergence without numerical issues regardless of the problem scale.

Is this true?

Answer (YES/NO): YES